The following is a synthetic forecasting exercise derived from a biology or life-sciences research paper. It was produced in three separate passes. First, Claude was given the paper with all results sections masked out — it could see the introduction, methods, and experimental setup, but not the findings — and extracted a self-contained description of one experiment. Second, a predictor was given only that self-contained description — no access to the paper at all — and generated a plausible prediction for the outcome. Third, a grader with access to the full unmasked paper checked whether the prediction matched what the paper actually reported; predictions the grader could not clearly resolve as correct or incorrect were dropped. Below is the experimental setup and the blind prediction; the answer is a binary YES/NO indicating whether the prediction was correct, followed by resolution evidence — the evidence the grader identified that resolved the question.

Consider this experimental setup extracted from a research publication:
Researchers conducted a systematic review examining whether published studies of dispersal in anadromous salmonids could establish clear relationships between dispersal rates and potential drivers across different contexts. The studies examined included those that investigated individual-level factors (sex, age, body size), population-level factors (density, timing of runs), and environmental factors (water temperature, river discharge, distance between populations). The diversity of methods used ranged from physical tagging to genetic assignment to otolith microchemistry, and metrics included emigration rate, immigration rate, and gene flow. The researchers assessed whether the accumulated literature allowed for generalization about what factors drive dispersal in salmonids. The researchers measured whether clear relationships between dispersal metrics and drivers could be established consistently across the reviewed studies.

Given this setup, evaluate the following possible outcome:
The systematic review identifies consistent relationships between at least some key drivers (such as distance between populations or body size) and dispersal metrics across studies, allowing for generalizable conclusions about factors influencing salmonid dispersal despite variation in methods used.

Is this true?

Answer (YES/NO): NO